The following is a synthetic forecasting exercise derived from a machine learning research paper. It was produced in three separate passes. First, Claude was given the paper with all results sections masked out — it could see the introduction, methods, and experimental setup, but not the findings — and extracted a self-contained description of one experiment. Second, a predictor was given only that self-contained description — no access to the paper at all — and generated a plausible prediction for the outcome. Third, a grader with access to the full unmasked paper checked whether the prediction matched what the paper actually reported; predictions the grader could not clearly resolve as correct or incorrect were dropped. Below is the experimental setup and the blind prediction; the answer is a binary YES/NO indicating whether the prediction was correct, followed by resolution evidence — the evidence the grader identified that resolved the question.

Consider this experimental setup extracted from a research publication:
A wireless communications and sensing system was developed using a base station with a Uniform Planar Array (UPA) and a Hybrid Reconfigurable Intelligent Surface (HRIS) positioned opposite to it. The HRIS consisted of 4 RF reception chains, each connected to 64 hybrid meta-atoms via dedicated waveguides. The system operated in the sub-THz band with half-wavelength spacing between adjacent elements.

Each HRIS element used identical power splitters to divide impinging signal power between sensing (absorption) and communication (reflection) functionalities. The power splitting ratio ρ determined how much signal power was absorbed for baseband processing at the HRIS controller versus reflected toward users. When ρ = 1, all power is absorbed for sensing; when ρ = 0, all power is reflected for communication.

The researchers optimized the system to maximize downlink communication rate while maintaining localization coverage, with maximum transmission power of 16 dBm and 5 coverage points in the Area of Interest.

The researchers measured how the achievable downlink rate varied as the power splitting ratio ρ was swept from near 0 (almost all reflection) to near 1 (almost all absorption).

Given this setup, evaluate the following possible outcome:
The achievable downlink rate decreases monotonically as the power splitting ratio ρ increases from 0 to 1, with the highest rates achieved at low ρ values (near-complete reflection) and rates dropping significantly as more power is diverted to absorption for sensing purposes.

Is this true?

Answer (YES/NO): YES